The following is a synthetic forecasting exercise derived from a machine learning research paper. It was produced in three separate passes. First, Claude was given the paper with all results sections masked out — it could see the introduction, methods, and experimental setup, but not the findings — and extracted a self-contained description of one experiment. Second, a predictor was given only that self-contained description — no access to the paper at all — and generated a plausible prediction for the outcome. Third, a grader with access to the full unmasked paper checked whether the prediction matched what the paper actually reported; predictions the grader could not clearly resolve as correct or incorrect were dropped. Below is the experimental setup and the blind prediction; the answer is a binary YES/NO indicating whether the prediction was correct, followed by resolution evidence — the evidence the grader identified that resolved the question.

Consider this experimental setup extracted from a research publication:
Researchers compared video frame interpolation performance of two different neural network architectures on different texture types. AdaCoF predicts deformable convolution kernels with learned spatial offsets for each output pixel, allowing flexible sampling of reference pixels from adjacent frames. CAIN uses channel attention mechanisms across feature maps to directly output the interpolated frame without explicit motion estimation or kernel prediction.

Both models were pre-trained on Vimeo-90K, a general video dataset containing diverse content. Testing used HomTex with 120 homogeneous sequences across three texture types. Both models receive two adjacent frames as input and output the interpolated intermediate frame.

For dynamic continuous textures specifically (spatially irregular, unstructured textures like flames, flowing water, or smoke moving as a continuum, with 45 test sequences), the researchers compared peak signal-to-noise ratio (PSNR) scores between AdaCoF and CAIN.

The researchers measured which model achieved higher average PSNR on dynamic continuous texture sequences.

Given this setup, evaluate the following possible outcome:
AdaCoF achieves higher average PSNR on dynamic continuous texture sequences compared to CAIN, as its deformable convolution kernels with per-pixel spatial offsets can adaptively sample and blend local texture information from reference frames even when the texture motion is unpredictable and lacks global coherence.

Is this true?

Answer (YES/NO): NO